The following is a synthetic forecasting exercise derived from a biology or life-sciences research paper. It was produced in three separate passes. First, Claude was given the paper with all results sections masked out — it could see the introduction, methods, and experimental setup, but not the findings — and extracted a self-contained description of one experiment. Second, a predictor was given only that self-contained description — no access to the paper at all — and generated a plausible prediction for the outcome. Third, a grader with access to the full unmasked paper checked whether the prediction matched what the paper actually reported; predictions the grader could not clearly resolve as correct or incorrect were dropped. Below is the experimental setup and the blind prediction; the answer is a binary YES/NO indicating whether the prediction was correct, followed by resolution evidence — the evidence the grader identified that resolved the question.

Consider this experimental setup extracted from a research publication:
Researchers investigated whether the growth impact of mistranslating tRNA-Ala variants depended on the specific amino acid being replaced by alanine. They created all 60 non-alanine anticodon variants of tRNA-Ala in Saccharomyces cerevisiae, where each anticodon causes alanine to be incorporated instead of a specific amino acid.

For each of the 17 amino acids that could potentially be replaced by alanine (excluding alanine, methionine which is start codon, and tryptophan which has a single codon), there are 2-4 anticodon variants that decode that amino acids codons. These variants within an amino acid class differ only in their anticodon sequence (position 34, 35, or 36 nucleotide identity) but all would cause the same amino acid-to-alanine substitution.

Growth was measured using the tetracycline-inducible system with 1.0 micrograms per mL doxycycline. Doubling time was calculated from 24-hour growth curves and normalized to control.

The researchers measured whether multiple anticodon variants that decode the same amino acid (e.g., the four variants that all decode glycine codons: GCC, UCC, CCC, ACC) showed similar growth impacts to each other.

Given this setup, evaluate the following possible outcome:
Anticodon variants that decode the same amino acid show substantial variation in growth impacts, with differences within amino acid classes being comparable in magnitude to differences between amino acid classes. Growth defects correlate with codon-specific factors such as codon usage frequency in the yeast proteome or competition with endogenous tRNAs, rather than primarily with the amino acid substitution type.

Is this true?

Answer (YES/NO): NO